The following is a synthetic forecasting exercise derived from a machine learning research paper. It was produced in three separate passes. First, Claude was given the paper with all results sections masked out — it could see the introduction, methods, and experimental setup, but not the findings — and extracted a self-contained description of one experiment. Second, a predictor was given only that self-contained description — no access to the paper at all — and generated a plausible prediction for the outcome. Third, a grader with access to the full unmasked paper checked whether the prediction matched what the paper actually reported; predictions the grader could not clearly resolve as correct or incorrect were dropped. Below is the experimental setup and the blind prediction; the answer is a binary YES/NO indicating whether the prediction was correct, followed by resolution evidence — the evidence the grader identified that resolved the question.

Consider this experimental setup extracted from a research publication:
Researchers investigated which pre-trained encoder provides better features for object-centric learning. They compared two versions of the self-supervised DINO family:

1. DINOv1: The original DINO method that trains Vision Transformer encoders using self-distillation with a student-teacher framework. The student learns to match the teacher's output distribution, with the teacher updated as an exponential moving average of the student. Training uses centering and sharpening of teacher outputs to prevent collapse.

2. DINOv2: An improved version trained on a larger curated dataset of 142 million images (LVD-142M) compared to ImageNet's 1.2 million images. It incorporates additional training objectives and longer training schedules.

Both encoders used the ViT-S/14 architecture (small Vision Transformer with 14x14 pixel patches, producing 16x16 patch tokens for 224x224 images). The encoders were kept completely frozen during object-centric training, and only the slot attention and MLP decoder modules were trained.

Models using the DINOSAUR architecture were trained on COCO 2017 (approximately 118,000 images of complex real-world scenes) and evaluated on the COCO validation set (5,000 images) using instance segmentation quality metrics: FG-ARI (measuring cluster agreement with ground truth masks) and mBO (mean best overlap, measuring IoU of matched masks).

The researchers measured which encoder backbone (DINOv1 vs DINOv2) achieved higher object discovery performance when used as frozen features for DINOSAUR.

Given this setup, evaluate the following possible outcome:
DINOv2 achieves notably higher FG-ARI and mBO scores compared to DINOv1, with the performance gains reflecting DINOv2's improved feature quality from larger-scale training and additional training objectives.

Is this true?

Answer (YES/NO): NO